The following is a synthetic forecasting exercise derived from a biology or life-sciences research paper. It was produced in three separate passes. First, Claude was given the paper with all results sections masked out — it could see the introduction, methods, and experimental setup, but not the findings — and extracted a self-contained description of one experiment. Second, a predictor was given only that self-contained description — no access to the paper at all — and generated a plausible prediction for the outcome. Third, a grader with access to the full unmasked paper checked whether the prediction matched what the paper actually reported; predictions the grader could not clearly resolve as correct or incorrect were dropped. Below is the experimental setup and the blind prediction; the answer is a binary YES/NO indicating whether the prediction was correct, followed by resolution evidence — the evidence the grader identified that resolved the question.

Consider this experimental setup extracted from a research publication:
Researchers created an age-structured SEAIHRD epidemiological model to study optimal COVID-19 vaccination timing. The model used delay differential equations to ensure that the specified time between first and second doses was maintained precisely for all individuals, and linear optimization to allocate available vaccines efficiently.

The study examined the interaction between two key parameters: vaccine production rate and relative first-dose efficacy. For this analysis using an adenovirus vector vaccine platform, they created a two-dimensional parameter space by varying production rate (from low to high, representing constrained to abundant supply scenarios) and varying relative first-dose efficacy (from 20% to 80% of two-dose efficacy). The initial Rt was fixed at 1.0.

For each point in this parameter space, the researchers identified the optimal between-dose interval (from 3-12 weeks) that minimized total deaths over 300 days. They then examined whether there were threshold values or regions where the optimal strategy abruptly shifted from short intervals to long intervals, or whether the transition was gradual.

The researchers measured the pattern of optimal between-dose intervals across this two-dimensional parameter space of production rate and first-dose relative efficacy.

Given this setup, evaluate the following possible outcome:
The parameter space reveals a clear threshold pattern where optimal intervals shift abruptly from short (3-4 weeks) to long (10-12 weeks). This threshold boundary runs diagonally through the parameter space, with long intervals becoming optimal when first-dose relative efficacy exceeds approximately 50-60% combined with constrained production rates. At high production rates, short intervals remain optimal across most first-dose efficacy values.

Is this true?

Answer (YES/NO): NO